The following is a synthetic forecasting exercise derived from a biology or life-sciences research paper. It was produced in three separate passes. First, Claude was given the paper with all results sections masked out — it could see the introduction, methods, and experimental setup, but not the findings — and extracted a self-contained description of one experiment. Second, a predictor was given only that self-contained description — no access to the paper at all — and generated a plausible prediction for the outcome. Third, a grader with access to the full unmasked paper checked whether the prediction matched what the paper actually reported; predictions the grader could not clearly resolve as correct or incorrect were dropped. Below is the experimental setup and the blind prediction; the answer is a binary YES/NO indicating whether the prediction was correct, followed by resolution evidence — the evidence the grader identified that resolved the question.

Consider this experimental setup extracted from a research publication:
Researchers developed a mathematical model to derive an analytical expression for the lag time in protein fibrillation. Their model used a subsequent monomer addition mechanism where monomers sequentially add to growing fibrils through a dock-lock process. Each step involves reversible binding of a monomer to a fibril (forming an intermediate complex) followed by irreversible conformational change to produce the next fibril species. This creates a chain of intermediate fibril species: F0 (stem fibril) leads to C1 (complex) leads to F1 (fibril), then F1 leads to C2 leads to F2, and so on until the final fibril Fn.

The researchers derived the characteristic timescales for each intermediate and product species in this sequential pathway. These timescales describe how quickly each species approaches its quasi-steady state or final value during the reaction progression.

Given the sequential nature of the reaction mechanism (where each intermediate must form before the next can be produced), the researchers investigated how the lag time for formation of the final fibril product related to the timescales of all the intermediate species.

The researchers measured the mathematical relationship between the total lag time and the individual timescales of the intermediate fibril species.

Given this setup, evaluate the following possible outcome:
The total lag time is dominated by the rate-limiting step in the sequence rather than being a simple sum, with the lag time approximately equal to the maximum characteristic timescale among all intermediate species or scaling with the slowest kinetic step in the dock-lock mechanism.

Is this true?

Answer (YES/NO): NO